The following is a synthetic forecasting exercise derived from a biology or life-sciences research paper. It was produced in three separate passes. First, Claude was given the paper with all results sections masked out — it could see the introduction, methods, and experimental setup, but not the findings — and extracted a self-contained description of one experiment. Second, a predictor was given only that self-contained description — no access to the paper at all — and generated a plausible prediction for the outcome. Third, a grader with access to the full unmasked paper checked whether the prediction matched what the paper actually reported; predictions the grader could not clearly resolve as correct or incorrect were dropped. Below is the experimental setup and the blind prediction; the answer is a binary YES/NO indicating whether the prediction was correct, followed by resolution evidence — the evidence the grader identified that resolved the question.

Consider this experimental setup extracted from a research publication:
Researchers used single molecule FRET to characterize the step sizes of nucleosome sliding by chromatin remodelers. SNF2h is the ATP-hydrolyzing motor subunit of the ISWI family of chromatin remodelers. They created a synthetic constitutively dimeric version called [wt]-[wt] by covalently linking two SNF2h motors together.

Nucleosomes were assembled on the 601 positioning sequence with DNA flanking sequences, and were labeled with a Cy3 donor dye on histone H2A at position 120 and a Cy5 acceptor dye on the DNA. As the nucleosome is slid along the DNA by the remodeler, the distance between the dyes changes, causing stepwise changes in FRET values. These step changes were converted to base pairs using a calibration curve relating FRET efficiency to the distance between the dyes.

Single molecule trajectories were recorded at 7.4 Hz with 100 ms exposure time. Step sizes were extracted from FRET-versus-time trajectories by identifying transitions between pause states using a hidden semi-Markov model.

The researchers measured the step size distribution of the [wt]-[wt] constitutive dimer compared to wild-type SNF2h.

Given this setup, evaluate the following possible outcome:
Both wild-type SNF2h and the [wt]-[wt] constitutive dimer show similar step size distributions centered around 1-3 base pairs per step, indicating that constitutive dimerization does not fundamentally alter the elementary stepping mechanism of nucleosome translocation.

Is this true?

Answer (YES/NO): NO